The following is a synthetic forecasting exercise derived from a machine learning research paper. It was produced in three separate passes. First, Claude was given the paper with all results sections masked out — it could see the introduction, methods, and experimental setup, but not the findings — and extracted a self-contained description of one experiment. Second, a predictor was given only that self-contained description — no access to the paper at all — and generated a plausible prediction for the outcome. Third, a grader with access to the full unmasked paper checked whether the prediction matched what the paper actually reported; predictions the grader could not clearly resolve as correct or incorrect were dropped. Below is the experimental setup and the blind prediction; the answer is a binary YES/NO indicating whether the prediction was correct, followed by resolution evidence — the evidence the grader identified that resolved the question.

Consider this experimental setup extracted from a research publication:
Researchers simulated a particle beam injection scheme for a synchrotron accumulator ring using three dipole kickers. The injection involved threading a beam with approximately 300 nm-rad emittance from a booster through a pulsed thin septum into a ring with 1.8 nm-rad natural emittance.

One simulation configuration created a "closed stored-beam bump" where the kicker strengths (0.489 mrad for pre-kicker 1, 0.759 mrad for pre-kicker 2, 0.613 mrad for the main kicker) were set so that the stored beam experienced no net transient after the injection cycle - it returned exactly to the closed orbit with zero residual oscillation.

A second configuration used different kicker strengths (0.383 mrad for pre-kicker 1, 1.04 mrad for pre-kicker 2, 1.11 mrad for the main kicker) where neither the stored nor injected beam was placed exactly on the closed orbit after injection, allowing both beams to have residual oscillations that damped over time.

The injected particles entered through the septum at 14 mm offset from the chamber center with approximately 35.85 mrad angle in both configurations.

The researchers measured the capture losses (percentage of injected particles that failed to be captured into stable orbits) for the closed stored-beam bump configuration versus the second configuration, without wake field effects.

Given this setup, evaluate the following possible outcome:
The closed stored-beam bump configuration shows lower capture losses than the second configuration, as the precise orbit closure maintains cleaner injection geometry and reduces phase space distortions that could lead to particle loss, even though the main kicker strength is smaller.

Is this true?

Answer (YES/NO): NO